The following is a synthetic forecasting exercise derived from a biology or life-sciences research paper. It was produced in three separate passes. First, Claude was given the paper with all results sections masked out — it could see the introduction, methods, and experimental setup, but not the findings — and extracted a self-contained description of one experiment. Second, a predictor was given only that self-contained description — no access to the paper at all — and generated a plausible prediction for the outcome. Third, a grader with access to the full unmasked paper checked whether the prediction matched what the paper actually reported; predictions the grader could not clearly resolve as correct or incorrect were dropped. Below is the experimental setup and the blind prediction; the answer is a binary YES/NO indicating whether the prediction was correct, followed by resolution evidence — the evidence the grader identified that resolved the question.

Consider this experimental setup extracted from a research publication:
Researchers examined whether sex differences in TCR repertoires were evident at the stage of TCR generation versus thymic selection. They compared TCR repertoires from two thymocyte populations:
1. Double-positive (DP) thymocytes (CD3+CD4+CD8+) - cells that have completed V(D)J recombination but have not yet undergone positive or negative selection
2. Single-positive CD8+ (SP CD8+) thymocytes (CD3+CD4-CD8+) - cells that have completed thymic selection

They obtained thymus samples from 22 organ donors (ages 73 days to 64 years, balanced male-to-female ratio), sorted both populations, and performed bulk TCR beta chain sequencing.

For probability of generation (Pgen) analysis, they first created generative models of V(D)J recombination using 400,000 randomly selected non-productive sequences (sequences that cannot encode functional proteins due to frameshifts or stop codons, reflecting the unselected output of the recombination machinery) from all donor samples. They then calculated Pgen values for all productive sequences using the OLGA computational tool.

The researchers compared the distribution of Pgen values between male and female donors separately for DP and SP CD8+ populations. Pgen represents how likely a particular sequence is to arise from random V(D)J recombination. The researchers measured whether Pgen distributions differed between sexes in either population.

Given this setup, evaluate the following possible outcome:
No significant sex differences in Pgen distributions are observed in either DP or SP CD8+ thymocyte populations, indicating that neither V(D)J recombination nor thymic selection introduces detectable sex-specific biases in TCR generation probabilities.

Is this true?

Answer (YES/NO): YES